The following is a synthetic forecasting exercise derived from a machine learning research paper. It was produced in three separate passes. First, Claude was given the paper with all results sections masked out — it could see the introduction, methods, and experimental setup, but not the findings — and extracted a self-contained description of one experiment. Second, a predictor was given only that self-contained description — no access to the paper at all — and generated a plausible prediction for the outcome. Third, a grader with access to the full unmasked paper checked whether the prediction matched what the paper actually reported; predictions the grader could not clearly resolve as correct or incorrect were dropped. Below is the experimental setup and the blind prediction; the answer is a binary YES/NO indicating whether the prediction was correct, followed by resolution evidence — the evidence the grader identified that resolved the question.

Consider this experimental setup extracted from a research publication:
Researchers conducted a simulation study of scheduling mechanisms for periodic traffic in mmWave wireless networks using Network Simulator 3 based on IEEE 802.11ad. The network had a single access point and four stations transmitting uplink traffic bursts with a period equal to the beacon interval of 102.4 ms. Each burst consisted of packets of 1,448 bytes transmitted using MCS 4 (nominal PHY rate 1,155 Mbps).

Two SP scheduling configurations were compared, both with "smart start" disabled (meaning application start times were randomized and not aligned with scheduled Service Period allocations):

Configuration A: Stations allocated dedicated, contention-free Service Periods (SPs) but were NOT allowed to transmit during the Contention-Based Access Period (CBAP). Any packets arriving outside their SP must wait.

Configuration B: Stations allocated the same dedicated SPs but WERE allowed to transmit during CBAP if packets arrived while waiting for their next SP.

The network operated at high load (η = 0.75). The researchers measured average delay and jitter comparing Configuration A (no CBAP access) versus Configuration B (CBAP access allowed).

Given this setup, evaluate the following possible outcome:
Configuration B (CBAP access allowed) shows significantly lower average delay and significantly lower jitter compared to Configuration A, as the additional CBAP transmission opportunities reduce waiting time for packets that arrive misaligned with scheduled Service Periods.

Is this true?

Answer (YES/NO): NO